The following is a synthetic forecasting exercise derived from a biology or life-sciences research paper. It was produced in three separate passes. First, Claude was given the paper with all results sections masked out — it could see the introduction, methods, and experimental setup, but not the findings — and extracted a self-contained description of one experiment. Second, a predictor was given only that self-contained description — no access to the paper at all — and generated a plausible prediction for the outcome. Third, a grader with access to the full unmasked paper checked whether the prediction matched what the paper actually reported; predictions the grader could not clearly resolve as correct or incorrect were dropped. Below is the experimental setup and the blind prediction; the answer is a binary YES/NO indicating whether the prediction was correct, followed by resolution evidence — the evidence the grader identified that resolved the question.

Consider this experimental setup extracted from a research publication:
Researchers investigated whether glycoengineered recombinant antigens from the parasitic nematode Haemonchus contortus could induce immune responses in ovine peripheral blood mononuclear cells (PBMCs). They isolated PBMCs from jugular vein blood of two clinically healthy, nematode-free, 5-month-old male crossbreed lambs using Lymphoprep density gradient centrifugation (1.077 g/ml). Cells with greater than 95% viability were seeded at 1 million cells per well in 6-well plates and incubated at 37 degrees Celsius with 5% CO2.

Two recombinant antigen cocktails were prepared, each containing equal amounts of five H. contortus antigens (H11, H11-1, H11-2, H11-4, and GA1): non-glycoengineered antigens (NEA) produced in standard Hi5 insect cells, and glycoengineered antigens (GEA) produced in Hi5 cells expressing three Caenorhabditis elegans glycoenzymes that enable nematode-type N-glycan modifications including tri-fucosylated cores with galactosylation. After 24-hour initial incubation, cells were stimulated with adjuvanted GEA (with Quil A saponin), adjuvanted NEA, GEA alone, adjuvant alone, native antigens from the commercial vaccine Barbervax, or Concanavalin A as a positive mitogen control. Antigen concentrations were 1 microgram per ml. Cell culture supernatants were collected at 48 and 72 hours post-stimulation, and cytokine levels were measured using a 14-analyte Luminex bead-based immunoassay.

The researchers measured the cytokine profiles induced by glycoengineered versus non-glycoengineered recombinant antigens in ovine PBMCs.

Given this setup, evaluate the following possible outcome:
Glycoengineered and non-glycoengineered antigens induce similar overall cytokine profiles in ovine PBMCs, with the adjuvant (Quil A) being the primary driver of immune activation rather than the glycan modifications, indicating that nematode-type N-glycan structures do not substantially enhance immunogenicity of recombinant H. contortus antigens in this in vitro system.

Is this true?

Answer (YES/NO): NO